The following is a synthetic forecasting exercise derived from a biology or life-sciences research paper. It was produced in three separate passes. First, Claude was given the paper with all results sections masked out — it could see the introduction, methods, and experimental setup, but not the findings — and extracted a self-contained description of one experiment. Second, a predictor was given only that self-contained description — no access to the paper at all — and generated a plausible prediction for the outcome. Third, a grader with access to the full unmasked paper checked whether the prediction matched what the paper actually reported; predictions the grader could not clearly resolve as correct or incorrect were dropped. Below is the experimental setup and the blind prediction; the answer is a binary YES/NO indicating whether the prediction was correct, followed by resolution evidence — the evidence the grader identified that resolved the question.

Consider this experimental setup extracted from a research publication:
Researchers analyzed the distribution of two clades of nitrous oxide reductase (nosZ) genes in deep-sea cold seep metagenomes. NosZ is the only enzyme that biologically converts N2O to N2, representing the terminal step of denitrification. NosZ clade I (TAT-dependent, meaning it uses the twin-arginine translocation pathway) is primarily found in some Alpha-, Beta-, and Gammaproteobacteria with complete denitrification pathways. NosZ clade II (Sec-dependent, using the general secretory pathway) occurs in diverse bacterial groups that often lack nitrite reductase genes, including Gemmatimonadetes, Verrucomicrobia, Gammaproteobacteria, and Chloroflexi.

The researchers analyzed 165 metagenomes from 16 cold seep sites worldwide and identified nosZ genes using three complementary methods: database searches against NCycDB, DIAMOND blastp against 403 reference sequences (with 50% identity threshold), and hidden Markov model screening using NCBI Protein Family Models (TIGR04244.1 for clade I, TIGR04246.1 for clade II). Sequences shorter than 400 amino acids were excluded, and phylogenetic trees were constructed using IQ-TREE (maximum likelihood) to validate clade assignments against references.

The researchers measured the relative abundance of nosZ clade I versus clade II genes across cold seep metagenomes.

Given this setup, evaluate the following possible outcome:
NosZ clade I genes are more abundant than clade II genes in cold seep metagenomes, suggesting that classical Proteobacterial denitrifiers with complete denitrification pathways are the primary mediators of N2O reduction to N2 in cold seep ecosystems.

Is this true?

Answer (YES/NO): NO